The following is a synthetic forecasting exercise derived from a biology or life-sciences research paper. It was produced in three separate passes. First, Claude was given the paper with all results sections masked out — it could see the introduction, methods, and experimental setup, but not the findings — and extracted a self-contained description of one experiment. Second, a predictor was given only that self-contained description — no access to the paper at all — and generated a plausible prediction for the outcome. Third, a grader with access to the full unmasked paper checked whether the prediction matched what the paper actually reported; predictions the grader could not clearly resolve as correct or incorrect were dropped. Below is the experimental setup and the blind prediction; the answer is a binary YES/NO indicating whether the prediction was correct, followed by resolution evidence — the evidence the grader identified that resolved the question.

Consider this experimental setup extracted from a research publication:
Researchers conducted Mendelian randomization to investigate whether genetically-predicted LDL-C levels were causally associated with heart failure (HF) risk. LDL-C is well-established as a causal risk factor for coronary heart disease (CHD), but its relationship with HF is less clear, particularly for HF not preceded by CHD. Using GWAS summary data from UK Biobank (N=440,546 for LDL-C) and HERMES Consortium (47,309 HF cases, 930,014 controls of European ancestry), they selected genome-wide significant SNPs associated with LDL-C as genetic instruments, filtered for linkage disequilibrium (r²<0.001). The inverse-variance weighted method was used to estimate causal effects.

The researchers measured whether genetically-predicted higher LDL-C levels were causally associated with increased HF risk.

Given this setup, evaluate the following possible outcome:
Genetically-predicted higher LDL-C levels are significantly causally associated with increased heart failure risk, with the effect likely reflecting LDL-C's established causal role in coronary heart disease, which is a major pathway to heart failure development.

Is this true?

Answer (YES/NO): YES